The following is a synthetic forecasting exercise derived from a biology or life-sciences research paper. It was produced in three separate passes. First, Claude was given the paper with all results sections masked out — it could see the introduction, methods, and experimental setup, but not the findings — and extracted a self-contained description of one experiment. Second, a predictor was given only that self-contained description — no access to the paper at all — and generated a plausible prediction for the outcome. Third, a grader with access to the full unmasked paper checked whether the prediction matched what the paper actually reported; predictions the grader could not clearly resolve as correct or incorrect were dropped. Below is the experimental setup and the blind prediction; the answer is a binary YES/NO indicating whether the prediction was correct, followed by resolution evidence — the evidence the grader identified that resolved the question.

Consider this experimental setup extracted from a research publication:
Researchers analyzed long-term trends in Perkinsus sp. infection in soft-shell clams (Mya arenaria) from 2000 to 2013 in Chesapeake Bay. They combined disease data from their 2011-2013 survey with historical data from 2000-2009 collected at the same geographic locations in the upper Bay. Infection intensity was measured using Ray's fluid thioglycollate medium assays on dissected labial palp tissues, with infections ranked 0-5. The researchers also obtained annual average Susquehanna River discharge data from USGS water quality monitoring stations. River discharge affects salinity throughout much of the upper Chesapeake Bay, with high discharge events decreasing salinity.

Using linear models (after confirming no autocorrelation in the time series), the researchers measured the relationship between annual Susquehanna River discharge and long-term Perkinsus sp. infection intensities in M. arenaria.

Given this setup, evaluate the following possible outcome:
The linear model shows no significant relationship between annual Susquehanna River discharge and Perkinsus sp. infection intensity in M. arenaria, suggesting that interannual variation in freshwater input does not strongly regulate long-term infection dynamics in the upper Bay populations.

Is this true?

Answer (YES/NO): NO